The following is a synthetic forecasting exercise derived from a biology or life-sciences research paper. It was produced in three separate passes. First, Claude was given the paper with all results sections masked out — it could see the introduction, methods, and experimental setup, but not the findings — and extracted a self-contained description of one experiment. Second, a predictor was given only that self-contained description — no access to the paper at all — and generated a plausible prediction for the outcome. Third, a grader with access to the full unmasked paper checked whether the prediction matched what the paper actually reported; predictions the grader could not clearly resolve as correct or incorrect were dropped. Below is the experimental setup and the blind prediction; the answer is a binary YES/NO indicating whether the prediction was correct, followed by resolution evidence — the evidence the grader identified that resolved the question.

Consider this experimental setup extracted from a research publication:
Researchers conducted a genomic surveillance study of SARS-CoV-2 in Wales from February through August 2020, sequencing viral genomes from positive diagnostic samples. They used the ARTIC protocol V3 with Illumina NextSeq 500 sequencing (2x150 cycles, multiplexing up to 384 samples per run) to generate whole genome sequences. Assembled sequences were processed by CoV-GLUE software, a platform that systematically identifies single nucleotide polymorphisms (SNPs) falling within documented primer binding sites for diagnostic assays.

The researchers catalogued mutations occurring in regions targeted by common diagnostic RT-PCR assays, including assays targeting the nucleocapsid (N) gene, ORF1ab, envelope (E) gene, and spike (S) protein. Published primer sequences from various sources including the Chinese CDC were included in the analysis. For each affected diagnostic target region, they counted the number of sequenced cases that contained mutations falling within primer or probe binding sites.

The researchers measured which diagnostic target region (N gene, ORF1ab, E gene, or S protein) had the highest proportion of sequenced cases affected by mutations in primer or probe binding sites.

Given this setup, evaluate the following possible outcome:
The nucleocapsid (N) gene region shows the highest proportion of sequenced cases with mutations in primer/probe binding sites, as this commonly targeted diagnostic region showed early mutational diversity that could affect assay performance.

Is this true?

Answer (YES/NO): YES